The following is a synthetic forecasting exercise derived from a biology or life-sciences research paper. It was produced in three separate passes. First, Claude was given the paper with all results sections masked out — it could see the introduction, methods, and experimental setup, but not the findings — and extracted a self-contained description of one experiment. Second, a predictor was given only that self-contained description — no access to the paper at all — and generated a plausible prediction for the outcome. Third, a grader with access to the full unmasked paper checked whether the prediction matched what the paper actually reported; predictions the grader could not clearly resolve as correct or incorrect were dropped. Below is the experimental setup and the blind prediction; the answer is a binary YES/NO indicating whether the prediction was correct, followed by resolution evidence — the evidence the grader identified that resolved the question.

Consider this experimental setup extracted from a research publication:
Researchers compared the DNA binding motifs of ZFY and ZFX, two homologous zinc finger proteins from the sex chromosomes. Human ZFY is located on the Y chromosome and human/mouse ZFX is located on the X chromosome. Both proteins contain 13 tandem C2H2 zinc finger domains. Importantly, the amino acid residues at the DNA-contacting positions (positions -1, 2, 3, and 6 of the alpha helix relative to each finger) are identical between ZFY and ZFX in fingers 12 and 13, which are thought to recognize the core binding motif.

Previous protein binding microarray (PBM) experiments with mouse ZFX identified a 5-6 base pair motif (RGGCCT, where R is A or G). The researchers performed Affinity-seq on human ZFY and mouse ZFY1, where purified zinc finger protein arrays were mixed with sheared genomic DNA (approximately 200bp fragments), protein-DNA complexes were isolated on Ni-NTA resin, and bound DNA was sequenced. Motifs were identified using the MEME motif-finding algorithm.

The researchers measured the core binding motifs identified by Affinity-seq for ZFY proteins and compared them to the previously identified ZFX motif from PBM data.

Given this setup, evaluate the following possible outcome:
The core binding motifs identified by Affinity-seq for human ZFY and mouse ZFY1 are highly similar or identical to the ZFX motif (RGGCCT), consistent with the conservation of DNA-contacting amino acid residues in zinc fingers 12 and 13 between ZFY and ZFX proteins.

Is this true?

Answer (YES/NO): YES